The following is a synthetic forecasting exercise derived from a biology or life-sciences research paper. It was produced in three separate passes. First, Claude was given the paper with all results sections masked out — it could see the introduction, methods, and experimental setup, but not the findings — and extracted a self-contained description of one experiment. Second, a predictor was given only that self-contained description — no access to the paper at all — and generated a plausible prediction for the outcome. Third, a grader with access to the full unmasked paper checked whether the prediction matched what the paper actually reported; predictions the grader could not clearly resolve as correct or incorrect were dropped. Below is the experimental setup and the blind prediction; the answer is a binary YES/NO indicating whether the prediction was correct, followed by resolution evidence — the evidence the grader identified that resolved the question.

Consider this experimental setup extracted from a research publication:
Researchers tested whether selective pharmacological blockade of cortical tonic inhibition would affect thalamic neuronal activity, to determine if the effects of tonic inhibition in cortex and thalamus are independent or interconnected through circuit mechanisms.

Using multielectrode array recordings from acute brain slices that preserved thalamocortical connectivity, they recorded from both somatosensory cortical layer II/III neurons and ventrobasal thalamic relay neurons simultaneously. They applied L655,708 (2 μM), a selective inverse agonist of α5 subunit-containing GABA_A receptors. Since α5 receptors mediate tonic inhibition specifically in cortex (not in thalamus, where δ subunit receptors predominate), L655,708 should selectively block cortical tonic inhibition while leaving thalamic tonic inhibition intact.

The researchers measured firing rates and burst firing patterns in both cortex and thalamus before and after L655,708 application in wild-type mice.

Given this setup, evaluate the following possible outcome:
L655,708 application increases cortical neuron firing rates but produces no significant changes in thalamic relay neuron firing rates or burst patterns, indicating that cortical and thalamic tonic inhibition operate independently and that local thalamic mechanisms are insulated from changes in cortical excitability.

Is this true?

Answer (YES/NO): YES